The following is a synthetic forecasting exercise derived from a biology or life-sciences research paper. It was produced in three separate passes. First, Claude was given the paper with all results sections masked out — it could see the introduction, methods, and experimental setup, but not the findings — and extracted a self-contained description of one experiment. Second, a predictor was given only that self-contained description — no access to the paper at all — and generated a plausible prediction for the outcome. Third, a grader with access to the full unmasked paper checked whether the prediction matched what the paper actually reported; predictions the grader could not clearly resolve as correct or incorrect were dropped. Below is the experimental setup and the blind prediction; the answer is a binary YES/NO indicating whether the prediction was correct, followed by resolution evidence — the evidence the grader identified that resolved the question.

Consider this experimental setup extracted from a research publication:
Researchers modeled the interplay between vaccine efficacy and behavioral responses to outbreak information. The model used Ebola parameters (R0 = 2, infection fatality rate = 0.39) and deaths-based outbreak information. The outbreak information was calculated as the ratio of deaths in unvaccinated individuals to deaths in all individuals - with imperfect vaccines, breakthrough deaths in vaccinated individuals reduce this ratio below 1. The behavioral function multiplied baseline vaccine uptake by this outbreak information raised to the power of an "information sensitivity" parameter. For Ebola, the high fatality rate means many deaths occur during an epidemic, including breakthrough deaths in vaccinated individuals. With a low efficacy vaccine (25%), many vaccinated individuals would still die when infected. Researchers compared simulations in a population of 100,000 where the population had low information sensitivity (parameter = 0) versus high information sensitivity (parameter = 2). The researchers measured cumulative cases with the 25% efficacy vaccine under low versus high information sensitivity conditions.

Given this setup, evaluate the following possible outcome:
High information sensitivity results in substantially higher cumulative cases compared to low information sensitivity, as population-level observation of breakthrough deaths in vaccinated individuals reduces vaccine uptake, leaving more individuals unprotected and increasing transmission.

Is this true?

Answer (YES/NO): NO